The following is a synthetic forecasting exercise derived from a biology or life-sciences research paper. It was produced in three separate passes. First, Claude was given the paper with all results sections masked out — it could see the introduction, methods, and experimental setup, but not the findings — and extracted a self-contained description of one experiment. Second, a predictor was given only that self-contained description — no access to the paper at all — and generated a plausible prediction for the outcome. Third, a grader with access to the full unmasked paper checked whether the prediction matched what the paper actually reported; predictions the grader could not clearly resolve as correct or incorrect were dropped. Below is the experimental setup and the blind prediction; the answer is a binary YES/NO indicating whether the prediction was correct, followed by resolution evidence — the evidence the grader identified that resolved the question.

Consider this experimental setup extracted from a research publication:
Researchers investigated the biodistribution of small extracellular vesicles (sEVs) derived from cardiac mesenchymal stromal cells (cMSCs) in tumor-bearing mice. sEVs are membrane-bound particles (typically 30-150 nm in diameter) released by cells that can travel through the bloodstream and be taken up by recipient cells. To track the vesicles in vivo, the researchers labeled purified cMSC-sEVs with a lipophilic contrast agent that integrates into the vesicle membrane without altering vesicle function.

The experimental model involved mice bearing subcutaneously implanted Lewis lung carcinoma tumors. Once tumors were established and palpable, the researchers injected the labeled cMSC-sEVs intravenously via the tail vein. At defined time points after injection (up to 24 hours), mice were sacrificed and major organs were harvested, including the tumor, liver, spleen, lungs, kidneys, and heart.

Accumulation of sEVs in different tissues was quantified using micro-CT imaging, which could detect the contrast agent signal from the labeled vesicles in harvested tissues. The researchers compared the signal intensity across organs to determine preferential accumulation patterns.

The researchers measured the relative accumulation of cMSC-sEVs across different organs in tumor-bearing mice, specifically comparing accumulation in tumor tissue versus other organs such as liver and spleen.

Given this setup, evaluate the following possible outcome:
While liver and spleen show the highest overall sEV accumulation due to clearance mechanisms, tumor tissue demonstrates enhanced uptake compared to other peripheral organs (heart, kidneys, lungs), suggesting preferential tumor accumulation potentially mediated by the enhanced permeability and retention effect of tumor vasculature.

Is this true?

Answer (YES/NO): NO